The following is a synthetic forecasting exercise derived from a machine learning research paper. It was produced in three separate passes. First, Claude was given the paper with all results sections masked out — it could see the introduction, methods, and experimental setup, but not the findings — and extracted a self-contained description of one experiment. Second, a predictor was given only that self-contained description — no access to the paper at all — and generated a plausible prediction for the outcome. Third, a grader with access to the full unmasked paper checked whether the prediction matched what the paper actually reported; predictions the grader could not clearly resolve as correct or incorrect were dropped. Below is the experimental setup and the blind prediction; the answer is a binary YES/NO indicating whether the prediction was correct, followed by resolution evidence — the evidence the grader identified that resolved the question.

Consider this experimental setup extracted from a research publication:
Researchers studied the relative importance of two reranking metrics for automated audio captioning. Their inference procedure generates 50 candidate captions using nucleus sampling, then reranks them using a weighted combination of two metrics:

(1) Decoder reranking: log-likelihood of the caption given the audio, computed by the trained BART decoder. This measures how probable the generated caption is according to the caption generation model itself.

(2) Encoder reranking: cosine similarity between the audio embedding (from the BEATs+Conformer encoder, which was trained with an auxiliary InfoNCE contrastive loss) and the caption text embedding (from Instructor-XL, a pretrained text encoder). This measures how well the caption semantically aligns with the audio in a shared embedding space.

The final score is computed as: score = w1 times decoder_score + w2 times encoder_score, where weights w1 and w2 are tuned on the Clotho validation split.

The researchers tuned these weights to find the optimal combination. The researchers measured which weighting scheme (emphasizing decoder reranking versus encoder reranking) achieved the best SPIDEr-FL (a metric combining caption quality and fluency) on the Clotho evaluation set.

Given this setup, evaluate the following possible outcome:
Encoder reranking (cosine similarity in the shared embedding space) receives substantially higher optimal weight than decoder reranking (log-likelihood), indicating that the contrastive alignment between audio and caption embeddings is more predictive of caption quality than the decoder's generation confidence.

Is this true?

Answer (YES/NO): YES